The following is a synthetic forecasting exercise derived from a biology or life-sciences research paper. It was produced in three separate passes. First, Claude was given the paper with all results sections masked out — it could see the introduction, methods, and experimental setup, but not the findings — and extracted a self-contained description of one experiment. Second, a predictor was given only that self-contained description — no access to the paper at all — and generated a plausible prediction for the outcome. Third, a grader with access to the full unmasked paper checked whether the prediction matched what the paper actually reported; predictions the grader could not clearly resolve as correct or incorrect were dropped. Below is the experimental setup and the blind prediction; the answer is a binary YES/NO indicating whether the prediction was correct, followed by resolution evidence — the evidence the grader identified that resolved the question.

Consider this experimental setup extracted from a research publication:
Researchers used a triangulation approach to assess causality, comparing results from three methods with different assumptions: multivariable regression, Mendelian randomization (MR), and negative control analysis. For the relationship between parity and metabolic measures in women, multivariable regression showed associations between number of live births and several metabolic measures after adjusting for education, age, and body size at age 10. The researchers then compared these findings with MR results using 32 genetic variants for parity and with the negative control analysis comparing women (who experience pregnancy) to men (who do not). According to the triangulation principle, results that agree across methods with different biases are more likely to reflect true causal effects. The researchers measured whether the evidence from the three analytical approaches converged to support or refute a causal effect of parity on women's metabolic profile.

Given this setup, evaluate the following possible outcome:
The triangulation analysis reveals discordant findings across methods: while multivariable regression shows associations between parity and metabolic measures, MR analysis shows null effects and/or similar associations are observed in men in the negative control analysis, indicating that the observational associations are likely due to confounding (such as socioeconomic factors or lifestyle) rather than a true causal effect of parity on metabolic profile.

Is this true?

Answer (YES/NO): NO